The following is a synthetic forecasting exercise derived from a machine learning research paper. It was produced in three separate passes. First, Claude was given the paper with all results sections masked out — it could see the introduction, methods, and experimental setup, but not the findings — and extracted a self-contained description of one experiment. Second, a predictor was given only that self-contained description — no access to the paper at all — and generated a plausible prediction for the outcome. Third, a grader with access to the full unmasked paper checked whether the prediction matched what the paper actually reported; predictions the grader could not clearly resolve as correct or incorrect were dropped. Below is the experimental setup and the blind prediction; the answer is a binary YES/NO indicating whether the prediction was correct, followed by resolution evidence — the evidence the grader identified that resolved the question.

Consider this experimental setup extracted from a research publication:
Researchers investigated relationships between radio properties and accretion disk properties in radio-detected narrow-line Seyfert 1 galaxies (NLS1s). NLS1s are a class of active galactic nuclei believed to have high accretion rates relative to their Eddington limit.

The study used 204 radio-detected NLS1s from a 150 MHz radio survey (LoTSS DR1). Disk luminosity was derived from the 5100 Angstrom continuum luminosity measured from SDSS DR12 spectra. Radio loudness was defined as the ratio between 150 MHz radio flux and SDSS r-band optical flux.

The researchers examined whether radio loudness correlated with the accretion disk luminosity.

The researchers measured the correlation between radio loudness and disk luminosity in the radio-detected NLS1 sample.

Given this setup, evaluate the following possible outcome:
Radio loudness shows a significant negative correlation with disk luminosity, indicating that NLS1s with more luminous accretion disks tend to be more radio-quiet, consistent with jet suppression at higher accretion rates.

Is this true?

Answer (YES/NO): NO